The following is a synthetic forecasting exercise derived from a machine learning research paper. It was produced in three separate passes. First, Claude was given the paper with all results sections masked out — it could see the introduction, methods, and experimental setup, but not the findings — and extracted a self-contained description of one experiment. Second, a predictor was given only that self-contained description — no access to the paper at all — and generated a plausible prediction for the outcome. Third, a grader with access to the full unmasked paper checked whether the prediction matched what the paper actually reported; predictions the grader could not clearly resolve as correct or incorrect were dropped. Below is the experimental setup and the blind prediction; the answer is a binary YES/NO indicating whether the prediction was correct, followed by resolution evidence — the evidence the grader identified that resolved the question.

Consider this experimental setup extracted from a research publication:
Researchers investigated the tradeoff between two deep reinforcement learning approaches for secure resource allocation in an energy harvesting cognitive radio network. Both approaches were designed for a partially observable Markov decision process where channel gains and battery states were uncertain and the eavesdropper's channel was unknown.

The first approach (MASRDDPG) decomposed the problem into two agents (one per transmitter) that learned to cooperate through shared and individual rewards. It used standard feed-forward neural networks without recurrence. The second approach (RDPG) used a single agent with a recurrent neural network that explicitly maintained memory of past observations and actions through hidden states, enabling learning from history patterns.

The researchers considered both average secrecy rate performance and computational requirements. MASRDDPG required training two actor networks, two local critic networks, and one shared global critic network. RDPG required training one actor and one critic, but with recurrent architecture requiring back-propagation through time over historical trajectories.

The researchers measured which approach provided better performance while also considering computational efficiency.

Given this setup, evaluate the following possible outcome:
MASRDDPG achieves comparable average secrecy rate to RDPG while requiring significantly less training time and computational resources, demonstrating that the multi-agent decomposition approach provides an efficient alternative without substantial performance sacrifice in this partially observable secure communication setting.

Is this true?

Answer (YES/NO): NO